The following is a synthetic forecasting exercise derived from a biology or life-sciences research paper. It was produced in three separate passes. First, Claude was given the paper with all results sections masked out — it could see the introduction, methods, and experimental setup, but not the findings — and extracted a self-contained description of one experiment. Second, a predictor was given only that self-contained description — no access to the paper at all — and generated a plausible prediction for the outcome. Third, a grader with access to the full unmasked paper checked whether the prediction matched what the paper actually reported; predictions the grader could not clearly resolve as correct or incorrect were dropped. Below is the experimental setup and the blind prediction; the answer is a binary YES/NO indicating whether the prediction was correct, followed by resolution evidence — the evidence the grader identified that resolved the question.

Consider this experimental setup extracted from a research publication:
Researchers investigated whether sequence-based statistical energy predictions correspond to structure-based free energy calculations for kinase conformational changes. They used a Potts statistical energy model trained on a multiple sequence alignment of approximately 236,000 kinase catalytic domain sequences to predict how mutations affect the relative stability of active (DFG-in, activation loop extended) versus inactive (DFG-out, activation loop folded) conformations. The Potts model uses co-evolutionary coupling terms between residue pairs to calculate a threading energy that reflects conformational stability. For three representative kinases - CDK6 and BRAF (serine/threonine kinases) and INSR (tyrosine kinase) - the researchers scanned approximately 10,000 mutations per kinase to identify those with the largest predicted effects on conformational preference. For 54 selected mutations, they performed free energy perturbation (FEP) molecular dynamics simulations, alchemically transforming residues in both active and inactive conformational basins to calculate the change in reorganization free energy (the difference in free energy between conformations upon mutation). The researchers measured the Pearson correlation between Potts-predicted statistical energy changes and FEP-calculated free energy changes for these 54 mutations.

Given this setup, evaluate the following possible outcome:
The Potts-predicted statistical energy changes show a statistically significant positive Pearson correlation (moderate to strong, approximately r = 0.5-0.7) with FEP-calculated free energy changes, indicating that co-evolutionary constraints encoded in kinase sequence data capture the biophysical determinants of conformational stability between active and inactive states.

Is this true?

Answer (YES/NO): NO